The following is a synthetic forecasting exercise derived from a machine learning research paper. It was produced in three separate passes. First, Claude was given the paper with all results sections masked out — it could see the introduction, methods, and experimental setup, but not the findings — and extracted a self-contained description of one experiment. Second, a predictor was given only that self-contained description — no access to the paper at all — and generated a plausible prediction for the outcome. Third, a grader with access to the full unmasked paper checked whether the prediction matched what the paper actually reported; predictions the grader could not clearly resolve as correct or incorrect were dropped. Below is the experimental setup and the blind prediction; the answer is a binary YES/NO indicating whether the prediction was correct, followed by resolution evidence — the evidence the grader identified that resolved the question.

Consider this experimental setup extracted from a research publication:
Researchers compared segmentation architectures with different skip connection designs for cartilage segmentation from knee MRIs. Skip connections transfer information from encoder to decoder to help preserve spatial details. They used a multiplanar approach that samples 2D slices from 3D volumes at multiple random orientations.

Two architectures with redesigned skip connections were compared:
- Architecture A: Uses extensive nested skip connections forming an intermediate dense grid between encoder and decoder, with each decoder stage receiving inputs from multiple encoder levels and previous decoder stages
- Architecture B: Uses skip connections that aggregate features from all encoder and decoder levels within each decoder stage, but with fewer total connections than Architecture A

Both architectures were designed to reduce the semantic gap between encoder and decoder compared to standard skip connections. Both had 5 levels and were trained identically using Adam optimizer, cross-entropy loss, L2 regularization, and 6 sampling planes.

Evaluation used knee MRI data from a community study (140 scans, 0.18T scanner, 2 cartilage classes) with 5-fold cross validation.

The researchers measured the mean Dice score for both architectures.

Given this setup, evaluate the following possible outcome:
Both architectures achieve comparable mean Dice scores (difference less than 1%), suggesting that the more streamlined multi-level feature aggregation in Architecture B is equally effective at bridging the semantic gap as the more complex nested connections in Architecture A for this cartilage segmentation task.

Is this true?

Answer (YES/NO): YES